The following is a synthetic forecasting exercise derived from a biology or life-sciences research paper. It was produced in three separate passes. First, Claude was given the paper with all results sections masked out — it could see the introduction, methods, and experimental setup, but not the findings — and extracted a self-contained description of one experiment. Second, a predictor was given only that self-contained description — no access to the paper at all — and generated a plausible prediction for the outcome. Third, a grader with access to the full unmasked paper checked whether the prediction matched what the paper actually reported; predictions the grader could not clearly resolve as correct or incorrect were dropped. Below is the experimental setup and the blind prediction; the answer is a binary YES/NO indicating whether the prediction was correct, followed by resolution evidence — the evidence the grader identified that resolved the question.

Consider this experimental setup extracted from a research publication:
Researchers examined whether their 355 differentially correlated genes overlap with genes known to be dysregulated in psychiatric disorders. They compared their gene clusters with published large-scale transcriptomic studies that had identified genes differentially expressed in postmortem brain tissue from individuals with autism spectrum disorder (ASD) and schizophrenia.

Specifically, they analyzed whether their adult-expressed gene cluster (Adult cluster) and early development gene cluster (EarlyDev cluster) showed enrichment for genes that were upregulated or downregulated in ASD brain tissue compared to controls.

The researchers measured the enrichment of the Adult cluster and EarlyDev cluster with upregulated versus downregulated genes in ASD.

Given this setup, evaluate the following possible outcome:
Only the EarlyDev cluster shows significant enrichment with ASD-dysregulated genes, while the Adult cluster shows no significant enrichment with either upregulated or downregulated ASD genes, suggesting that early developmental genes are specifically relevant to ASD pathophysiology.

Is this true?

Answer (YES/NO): NO